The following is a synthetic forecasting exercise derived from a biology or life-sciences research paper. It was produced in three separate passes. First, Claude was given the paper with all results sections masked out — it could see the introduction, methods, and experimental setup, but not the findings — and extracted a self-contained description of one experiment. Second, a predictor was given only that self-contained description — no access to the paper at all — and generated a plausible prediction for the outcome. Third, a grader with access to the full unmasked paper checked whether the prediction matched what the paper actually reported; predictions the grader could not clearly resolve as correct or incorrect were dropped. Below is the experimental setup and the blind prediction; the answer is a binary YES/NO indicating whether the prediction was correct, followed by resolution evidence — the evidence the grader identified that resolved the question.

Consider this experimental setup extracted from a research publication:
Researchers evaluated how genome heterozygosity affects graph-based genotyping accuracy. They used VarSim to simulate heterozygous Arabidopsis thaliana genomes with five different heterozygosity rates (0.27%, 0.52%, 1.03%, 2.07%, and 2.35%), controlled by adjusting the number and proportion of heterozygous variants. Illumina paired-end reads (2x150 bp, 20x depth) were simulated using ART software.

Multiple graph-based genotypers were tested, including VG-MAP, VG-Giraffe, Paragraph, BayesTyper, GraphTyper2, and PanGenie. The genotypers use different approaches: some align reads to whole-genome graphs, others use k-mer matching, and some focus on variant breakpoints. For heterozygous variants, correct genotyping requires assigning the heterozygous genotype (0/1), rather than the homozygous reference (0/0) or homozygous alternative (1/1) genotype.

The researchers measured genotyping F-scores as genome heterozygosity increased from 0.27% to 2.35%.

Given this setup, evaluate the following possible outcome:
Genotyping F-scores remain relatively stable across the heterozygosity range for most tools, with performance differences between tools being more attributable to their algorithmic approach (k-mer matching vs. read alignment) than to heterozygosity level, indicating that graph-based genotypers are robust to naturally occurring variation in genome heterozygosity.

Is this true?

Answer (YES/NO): NO